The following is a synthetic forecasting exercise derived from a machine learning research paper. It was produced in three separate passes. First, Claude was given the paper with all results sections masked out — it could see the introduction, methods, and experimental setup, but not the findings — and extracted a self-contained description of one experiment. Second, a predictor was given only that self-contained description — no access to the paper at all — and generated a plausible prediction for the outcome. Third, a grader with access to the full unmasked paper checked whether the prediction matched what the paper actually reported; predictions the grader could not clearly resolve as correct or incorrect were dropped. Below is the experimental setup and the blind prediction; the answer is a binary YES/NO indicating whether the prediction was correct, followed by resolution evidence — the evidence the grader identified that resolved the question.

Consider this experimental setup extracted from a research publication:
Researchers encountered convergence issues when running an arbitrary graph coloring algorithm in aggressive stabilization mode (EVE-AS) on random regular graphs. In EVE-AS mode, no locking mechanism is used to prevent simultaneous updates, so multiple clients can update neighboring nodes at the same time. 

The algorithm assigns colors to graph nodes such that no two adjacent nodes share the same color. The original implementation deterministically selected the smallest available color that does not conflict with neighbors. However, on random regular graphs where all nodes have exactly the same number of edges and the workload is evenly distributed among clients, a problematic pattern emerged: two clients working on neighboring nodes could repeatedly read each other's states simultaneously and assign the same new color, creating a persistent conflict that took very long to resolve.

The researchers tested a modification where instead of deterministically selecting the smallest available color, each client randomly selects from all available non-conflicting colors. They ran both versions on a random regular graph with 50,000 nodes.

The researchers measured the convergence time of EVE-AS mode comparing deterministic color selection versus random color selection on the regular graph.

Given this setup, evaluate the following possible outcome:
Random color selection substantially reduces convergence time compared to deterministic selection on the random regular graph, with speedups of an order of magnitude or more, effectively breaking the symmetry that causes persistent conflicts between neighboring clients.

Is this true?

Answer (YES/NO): NO